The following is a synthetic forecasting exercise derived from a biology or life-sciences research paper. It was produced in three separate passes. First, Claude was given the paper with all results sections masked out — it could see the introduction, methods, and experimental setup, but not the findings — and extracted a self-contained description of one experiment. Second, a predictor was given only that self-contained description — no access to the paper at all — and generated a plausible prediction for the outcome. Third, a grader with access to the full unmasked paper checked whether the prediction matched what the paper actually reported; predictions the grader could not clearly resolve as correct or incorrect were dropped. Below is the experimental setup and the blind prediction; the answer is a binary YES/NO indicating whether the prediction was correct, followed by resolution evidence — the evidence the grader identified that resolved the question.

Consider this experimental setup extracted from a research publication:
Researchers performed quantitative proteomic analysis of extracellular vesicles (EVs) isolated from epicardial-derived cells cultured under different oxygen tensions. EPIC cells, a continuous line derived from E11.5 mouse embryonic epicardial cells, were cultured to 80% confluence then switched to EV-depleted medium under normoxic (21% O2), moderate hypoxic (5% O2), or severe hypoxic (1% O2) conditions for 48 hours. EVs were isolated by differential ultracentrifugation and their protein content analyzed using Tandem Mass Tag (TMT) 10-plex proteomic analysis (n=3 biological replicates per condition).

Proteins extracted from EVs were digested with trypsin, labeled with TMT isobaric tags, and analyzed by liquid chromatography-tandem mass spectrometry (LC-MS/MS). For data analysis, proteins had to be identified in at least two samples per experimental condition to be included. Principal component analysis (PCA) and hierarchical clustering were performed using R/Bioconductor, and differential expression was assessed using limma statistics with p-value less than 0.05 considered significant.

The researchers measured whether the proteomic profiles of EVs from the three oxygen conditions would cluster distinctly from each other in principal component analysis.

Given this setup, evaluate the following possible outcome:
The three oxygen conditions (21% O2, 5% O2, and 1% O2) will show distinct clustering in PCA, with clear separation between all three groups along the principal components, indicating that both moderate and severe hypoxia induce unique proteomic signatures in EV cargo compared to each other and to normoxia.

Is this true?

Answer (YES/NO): NO